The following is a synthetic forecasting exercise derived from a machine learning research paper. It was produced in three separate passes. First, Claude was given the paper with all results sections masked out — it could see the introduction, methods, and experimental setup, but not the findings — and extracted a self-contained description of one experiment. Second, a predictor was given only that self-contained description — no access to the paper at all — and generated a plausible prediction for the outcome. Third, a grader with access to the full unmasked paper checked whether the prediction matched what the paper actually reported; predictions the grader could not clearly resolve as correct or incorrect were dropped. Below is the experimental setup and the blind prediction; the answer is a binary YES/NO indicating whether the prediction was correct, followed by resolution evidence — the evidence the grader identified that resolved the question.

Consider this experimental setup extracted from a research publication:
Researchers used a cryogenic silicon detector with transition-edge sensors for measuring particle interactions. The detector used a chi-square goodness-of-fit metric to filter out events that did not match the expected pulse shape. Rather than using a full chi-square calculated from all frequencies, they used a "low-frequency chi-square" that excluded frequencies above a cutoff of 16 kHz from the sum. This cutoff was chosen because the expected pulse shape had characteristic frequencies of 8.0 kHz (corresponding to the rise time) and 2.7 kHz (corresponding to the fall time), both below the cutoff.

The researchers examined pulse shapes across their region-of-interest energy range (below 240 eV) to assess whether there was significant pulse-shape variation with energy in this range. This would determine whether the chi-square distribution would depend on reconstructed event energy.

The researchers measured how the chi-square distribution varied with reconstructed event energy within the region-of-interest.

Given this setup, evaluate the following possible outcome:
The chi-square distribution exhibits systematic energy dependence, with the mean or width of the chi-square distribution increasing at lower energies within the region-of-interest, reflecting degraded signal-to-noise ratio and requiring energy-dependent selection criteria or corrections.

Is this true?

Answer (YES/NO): NO